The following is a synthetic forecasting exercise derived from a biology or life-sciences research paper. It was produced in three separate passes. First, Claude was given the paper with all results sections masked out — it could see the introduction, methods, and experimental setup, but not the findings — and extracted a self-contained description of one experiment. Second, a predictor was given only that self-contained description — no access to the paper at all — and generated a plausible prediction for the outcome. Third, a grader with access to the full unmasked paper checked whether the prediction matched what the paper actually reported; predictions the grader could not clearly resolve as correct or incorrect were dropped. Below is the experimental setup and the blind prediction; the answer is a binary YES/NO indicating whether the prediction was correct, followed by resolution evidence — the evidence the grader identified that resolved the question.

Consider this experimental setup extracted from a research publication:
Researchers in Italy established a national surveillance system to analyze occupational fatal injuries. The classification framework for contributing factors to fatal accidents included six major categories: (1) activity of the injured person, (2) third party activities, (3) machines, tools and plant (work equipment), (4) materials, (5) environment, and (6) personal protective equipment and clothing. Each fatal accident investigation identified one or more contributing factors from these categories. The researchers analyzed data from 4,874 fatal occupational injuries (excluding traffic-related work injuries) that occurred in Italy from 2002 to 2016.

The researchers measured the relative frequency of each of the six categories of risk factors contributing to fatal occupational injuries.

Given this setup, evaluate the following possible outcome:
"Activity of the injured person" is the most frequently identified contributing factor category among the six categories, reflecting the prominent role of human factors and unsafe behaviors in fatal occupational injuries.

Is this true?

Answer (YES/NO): YES